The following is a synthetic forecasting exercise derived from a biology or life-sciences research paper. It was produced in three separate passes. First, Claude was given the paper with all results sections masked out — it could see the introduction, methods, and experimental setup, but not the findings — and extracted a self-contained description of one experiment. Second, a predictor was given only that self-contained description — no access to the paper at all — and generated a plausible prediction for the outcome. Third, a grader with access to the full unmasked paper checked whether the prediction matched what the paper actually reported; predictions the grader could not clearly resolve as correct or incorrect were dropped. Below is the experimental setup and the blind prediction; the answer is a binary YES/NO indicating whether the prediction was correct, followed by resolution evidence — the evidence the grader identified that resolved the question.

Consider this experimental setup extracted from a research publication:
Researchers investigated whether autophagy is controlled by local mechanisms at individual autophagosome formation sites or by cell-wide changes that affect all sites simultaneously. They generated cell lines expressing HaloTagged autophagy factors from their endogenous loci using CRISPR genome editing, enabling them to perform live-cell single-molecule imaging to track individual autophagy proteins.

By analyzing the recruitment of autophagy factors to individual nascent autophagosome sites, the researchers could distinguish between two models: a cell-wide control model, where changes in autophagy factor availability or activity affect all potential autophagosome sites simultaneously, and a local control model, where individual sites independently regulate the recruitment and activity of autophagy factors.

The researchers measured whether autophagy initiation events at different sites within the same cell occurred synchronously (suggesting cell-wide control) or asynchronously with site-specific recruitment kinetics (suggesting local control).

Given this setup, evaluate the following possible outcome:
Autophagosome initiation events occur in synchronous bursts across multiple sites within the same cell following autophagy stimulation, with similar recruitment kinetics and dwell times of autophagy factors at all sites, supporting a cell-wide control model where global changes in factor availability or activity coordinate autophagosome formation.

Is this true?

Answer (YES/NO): NO